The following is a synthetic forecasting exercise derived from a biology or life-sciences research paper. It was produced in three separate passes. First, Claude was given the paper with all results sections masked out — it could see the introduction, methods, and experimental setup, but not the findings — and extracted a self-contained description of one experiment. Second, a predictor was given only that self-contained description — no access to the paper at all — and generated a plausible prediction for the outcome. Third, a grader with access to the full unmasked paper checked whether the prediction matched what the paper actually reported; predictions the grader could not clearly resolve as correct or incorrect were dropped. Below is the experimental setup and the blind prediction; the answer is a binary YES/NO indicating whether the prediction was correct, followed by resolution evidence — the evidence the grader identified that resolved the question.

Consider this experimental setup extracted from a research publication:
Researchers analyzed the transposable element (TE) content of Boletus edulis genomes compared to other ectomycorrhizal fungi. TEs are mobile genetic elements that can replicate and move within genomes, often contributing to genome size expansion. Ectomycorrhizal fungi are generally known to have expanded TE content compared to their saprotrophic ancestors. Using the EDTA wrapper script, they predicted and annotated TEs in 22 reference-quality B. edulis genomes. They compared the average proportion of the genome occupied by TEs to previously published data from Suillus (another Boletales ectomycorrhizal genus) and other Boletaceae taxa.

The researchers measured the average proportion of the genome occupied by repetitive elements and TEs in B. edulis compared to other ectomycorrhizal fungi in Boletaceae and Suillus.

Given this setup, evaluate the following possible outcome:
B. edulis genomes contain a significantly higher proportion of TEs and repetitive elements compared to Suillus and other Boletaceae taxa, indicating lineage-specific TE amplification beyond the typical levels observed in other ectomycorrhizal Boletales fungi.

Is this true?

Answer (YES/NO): NO